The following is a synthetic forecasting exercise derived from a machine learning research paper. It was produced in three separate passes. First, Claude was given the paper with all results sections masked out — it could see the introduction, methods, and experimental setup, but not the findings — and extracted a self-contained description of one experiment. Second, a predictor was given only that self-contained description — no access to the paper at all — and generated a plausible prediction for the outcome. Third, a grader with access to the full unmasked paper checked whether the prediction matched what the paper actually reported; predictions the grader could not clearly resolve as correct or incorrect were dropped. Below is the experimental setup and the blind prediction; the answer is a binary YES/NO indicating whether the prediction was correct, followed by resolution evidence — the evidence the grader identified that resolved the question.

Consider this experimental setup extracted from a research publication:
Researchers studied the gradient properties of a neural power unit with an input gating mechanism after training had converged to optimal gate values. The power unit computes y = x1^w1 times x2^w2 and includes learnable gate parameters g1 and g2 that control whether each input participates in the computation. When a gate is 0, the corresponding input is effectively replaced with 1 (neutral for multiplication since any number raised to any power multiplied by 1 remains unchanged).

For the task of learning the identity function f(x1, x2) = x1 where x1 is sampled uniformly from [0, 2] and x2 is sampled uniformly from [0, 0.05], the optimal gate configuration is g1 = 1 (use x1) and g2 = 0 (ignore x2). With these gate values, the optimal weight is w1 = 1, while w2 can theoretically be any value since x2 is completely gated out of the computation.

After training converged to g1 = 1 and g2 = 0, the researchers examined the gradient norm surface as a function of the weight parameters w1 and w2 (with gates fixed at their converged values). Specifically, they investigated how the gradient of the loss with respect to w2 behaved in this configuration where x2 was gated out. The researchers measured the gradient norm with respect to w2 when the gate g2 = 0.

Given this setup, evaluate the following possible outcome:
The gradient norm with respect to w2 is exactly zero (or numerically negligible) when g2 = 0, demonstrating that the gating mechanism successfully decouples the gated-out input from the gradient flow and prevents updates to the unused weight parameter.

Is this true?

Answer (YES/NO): YES